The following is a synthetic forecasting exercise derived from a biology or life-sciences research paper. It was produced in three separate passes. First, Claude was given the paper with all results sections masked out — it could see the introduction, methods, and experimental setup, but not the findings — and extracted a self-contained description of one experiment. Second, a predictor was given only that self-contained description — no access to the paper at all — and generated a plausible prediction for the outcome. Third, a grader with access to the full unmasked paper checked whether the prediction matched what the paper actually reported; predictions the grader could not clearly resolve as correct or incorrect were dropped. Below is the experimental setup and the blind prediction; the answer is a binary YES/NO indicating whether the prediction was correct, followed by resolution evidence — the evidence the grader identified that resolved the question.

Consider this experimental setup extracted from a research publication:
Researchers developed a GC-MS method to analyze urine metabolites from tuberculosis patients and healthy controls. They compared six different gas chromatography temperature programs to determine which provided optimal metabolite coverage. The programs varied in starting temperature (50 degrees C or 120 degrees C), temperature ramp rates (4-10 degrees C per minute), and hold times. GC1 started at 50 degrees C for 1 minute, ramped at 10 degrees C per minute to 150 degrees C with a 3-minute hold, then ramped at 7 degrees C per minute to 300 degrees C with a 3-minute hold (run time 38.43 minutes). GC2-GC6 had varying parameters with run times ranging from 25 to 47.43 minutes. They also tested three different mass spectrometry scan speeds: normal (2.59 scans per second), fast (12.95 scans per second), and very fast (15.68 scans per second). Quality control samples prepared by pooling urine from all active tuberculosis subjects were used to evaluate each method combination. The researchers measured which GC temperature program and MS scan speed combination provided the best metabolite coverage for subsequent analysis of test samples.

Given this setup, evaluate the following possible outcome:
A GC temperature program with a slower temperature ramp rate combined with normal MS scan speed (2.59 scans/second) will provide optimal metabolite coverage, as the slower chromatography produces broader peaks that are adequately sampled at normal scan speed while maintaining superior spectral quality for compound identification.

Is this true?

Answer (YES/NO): NO